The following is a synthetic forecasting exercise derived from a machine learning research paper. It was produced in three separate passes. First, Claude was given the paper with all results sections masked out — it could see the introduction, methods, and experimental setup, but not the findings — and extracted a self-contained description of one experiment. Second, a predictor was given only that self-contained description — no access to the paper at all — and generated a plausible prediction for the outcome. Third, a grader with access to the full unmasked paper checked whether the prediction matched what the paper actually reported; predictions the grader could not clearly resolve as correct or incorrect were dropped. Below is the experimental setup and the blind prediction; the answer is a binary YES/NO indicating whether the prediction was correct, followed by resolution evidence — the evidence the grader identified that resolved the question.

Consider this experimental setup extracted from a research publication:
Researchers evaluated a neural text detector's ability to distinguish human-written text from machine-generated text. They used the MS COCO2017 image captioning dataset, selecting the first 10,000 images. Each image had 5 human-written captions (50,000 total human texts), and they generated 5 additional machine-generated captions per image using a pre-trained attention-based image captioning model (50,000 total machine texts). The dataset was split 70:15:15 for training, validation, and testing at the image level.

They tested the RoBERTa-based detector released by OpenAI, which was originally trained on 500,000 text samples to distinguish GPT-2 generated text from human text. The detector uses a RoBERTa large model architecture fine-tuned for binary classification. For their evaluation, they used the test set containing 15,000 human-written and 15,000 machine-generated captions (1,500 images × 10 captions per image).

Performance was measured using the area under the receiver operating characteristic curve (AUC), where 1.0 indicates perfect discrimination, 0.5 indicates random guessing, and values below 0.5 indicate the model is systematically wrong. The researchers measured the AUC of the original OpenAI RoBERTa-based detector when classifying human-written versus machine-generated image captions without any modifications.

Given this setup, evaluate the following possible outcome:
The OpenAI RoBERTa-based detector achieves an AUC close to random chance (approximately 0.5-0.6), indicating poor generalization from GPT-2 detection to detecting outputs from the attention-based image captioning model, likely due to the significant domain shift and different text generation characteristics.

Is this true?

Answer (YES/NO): NO